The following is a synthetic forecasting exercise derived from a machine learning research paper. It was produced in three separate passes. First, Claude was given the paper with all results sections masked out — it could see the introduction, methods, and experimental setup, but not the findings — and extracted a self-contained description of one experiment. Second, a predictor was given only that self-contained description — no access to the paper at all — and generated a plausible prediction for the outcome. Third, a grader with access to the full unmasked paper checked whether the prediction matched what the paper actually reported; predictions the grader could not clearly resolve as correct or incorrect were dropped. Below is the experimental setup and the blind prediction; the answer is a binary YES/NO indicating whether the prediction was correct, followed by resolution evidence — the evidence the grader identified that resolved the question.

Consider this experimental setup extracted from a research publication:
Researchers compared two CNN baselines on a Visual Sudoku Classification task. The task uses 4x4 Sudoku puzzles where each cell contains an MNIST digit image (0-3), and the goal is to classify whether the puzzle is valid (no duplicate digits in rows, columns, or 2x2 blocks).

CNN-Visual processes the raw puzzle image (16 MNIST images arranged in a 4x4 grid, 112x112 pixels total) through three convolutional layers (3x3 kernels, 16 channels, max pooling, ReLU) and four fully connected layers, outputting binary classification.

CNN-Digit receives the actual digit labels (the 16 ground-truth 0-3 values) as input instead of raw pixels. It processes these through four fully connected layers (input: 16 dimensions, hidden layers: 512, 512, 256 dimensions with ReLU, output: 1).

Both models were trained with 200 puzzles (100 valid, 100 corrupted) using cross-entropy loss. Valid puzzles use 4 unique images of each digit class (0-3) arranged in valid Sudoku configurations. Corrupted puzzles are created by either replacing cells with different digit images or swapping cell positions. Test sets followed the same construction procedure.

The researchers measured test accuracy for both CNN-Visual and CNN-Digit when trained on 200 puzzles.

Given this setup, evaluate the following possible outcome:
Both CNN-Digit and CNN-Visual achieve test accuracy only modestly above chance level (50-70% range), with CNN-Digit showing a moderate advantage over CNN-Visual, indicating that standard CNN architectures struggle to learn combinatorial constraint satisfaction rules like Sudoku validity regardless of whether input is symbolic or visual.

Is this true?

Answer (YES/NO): NO